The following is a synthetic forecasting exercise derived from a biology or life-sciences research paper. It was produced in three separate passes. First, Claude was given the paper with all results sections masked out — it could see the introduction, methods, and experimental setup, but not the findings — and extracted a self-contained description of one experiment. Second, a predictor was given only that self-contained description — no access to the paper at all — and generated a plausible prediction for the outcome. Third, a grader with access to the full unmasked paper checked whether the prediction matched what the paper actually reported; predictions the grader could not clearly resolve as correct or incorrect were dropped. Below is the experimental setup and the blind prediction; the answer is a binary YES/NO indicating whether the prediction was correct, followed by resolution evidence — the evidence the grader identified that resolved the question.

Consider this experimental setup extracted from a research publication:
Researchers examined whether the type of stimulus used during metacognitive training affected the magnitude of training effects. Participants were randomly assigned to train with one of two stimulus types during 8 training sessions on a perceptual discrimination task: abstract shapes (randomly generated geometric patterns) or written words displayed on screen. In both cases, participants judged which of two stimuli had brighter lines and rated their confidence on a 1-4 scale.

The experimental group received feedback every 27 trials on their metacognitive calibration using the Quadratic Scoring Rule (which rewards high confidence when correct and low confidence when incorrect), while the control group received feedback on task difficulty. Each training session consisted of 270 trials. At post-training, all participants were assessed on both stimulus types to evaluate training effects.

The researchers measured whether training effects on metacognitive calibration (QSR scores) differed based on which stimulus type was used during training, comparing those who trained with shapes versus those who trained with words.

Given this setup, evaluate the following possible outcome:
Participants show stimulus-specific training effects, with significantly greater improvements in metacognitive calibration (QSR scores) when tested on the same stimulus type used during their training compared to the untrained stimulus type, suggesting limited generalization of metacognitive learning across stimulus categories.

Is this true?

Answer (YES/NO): NO